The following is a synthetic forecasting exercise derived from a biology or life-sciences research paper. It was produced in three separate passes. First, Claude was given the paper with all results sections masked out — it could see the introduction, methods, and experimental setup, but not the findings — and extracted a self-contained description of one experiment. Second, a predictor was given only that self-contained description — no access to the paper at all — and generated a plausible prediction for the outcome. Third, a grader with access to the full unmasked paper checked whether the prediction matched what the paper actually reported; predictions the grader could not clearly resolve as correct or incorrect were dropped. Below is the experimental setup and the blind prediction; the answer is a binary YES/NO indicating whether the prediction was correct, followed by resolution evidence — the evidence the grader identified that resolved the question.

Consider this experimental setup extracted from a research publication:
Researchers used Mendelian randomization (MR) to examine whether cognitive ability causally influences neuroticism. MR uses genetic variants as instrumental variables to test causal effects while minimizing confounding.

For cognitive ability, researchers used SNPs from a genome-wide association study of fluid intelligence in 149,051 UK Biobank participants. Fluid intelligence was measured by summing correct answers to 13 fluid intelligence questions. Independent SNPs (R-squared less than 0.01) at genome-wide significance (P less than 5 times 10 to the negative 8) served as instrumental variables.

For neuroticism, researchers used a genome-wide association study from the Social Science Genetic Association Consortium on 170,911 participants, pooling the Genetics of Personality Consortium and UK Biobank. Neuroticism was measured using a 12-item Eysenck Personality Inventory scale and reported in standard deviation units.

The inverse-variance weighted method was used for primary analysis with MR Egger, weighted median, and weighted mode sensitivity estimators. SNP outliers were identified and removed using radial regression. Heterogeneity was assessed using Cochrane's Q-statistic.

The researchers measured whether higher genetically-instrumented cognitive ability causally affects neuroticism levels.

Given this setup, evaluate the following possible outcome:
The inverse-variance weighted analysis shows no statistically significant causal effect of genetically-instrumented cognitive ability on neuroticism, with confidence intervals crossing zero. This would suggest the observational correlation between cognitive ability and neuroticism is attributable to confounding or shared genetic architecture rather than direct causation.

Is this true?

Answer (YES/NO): NO